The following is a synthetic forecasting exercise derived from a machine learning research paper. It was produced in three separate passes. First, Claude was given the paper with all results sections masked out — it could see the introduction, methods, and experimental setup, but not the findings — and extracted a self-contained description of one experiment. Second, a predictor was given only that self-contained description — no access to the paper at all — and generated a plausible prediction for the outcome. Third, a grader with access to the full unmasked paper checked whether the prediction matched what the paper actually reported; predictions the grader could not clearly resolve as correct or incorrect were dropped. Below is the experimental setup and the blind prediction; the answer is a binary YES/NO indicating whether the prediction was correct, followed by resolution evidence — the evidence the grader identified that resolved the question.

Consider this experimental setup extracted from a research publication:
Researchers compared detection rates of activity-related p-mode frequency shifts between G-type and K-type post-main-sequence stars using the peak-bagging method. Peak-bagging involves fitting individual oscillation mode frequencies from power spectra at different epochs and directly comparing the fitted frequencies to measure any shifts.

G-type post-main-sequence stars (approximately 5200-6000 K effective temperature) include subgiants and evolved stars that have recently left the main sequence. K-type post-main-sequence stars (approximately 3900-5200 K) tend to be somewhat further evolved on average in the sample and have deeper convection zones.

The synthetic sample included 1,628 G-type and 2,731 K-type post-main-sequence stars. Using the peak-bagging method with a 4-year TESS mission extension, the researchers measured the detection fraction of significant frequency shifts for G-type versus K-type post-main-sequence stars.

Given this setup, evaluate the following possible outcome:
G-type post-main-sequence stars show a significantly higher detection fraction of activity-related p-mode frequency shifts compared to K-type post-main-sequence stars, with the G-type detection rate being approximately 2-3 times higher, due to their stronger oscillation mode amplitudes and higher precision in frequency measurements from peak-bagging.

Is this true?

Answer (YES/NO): NO